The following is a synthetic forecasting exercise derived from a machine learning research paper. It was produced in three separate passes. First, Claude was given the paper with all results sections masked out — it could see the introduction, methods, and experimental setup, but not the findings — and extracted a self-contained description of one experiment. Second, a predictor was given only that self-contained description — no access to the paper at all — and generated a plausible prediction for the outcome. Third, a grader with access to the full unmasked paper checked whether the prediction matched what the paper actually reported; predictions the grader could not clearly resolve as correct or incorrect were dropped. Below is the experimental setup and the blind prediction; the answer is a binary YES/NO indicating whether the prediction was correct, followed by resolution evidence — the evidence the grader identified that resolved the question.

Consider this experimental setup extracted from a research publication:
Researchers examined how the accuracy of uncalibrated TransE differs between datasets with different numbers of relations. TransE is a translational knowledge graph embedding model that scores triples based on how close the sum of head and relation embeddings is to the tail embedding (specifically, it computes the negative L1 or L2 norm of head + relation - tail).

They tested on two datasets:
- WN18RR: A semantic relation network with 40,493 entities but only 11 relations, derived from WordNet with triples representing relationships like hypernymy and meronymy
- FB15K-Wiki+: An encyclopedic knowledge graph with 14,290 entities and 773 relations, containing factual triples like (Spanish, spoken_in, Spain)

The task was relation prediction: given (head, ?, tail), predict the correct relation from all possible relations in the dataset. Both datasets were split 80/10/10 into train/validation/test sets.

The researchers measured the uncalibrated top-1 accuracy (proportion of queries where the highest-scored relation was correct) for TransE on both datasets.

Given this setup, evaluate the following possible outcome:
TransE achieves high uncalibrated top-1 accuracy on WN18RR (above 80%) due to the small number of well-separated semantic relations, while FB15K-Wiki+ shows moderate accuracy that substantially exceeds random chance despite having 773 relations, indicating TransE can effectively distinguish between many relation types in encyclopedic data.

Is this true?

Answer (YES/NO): NO